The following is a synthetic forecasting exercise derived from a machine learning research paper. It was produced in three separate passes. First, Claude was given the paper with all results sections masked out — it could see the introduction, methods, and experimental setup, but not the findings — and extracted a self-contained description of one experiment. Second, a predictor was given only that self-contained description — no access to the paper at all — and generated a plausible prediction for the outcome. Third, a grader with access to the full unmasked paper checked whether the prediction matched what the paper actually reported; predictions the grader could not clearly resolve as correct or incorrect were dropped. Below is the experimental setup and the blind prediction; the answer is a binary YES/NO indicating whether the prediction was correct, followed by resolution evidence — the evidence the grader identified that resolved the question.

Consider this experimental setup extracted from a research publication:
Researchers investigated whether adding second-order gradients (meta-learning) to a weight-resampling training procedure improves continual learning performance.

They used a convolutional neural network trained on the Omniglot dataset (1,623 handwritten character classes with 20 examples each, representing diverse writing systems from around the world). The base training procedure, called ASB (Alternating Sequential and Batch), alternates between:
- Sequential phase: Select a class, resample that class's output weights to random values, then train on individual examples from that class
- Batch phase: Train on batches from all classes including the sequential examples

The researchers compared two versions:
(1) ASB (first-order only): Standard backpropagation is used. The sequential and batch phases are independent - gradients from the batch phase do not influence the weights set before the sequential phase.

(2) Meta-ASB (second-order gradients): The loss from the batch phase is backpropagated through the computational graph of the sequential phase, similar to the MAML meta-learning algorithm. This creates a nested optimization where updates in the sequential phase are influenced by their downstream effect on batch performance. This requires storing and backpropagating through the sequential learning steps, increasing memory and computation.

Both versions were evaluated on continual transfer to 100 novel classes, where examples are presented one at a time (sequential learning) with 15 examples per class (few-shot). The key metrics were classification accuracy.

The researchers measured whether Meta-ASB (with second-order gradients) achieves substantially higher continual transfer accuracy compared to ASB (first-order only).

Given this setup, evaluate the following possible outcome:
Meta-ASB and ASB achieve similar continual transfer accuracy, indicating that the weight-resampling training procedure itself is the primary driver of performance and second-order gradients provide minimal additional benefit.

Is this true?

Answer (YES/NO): NO